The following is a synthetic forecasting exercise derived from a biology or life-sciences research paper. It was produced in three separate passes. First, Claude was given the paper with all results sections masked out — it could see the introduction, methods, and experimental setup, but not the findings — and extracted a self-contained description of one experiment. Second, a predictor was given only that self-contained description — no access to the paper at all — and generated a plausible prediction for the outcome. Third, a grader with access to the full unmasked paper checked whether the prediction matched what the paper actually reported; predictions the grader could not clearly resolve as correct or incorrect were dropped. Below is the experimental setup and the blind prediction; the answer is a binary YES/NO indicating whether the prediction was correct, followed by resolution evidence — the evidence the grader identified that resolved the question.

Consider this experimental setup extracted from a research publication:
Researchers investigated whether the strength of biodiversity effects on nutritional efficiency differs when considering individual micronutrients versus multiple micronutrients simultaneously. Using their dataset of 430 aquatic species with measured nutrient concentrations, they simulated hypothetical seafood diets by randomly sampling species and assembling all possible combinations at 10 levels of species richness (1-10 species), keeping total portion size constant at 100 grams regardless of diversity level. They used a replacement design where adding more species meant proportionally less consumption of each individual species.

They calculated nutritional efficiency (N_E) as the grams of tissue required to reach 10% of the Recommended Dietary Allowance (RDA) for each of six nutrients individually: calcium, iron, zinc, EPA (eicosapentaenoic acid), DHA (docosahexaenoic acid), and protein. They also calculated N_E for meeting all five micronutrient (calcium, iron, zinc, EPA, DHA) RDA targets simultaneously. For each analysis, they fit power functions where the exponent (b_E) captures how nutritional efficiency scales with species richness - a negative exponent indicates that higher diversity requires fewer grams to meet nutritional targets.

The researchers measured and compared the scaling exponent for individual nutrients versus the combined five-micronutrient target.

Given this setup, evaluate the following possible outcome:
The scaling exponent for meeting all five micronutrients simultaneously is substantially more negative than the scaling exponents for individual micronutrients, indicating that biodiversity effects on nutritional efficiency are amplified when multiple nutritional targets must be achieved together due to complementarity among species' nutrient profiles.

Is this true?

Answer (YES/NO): YES